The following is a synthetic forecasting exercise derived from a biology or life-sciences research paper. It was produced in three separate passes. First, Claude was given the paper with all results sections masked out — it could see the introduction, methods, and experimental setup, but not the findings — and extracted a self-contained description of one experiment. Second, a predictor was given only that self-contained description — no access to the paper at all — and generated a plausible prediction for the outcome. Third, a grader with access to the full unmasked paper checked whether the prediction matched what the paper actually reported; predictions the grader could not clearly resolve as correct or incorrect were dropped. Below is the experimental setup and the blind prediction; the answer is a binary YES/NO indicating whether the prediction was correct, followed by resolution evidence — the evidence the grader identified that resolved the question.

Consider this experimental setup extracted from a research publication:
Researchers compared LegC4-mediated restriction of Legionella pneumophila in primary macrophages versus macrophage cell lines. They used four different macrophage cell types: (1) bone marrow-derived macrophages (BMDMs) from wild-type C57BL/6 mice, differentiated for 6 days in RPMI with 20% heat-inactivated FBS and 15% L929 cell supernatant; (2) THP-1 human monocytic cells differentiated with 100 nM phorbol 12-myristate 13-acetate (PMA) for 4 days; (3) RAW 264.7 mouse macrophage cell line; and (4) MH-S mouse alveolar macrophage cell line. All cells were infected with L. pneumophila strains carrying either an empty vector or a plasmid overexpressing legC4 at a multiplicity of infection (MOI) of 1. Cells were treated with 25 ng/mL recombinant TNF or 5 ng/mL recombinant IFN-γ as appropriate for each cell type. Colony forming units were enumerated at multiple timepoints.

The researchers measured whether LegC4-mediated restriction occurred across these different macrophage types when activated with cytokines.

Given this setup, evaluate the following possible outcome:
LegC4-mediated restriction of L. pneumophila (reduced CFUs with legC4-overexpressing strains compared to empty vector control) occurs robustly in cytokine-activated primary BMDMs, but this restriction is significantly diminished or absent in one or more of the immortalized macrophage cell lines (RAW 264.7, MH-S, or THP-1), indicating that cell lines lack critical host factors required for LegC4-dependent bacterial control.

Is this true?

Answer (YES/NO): NO